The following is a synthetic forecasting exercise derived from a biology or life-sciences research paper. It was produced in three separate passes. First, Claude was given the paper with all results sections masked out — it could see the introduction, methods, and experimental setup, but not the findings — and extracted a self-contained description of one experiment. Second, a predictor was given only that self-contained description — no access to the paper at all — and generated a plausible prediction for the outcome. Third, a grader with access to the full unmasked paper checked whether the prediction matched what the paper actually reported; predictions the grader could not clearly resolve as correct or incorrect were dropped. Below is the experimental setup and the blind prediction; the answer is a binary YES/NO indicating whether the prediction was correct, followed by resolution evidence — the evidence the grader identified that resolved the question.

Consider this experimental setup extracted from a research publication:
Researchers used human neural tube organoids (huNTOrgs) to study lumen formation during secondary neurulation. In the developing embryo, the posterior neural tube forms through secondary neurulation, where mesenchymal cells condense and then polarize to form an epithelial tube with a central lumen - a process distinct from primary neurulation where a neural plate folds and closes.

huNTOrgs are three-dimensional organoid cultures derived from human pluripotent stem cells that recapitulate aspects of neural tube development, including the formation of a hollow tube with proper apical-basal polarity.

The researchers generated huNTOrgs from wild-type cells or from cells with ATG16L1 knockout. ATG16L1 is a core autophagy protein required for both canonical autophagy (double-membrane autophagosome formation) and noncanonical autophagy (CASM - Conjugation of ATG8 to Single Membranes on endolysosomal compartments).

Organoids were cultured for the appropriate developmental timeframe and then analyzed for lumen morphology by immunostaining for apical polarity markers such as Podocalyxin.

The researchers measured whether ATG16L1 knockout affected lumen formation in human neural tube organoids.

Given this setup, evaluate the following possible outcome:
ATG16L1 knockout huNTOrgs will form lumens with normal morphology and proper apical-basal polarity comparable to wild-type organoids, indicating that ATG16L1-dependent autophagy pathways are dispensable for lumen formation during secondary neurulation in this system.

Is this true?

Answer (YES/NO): NO